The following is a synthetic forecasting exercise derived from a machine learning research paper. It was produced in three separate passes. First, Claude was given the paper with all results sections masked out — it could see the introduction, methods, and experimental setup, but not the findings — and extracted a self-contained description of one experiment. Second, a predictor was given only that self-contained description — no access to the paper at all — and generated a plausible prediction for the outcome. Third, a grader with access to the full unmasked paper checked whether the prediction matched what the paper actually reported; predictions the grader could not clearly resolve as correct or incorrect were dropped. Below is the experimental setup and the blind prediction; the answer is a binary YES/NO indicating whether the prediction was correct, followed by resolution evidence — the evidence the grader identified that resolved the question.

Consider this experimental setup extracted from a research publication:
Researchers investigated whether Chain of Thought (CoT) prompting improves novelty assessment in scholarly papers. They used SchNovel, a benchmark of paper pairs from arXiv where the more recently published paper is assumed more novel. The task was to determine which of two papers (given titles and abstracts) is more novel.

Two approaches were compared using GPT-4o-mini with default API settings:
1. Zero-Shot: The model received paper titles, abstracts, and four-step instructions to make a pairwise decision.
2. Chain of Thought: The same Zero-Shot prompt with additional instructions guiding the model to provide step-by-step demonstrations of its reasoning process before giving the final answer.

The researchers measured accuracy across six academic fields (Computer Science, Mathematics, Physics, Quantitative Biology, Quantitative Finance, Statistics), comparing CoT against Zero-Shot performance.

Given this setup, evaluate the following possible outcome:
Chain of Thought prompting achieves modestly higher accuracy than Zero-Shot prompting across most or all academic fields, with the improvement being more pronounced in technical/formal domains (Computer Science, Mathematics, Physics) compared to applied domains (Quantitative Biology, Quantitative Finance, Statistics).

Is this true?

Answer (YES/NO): NO